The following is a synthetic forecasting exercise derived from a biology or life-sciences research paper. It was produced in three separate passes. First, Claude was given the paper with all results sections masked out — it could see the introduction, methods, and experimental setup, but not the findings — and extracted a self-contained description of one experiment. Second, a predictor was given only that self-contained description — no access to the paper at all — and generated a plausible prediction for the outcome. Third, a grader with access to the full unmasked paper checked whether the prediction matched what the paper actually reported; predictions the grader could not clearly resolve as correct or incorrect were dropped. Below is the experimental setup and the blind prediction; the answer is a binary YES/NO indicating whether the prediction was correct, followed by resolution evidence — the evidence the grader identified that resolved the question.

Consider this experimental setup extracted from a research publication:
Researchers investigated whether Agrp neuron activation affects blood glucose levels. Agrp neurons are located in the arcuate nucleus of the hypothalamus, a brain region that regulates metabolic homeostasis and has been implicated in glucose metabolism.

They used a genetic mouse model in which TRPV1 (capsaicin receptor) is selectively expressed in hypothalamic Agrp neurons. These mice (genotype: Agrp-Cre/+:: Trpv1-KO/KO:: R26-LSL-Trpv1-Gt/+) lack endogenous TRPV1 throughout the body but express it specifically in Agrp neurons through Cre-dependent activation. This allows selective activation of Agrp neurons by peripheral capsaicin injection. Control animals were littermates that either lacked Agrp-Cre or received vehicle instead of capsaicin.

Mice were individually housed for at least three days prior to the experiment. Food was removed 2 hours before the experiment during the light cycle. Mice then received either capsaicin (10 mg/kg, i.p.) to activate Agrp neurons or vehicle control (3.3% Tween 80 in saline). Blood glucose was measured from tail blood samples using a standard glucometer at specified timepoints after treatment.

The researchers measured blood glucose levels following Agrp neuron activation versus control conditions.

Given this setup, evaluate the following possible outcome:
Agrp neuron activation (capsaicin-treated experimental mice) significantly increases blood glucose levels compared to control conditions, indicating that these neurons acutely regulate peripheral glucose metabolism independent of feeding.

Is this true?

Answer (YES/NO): NO